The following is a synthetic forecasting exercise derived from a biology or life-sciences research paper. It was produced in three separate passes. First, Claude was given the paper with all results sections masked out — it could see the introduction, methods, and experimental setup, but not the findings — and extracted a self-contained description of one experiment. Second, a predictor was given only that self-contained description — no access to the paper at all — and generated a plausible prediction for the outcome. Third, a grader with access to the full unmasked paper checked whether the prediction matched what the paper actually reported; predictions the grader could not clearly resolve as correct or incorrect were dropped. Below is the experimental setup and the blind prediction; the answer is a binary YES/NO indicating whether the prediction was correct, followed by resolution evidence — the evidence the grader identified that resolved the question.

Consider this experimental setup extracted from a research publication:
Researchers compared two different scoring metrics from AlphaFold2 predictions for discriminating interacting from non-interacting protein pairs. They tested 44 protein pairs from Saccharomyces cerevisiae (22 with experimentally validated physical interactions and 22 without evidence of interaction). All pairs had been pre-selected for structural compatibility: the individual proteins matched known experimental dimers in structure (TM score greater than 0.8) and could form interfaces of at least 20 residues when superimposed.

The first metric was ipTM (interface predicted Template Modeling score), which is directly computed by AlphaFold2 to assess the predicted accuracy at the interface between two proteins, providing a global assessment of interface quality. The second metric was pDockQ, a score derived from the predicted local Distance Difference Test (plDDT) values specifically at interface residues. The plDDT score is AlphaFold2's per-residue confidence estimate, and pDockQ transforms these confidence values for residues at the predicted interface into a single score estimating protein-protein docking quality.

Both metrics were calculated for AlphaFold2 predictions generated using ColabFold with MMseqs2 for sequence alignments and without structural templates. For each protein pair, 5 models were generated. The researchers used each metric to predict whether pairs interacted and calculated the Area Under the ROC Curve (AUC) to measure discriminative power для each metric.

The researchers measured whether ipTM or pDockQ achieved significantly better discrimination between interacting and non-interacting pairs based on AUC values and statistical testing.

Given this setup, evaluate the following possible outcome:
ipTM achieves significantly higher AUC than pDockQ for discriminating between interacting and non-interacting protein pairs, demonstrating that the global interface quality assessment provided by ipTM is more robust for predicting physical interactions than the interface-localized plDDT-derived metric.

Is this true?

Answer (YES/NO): YES